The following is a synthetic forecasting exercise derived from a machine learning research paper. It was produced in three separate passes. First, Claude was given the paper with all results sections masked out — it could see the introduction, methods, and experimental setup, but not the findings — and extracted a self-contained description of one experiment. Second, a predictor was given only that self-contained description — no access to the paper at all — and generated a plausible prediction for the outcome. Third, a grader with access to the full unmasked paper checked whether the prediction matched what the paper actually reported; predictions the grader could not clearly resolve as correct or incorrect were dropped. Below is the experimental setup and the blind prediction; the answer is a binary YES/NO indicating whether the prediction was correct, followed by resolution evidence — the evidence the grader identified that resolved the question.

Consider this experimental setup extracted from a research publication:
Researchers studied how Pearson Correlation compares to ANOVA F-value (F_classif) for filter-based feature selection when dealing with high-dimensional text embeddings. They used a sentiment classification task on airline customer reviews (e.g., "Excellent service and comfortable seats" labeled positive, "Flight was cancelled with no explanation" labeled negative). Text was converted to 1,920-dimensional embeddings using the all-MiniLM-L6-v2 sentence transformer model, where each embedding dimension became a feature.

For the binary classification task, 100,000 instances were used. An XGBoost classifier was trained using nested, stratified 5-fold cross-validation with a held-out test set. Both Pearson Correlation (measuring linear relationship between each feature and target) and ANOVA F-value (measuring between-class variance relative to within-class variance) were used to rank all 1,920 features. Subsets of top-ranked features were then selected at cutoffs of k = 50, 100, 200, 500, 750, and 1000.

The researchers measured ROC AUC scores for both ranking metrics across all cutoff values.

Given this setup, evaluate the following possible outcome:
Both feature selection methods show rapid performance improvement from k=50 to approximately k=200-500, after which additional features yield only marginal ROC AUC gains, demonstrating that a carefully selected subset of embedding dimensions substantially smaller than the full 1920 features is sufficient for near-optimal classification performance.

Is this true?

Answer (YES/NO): NO